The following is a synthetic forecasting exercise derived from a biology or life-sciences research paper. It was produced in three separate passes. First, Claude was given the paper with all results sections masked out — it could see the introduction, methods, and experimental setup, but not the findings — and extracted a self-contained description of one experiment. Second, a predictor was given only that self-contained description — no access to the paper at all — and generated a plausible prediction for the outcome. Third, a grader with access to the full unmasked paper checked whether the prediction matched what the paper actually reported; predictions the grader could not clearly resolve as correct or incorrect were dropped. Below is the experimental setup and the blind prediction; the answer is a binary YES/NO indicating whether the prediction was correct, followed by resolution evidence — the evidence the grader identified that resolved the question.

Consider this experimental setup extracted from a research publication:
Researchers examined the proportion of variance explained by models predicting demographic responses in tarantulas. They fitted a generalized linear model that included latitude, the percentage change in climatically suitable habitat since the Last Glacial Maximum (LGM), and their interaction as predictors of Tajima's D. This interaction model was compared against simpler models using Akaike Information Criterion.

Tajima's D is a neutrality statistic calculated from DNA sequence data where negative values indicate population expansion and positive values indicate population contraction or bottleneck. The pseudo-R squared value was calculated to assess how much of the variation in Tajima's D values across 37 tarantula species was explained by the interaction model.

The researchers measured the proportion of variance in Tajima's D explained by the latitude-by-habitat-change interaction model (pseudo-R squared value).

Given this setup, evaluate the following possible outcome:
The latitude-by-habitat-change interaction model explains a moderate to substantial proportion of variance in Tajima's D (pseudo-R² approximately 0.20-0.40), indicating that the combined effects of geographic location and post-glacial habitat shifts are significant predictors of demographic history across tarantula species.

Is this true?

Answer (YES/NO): NO